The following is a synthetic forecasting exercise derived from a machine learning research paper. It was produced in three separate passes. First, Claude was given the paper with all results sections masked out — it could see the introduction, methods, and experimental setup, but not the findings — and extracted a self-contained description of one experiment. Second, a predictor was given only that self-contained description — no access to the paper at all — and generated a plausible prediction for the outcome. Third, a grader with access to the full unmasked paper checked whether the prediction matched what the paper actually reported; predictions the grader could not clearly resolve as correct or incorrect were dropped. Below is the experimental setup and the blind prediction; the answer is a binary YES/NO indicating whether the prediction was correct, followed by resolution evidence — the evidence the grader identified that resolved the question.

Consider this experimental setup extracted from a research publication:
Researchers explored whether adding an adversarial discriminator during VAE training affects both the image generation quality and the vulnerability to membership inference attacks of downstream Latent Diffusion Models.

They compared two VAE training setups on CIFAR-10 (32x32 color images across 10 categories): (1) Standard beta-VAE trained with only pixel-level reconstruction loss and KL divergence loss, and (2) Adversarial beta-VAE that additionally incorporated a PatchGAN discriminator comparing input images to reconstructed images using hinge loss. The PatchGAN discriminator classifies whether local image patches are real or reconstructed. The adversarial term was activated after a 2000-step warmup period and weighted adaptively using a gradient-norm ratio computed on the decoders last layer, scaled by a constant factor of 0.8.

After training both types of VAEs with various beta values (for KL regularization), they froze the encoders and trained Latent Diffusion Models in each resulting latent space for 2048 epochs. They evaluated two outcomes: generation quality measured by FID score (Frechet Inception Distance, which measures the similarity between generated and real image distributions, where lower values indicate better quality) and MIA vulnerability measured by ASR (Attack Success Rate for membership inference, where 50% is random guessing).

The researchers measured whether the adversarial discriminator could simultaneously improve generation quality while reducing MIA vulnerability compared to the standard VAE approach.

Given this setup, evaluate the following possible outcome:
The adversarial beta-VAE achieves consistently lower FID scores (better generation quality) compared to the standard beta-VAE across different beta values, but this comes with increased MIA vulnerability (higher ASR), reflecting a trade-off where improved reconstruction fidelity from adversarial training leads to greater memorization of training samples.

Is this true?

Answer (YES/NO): NO